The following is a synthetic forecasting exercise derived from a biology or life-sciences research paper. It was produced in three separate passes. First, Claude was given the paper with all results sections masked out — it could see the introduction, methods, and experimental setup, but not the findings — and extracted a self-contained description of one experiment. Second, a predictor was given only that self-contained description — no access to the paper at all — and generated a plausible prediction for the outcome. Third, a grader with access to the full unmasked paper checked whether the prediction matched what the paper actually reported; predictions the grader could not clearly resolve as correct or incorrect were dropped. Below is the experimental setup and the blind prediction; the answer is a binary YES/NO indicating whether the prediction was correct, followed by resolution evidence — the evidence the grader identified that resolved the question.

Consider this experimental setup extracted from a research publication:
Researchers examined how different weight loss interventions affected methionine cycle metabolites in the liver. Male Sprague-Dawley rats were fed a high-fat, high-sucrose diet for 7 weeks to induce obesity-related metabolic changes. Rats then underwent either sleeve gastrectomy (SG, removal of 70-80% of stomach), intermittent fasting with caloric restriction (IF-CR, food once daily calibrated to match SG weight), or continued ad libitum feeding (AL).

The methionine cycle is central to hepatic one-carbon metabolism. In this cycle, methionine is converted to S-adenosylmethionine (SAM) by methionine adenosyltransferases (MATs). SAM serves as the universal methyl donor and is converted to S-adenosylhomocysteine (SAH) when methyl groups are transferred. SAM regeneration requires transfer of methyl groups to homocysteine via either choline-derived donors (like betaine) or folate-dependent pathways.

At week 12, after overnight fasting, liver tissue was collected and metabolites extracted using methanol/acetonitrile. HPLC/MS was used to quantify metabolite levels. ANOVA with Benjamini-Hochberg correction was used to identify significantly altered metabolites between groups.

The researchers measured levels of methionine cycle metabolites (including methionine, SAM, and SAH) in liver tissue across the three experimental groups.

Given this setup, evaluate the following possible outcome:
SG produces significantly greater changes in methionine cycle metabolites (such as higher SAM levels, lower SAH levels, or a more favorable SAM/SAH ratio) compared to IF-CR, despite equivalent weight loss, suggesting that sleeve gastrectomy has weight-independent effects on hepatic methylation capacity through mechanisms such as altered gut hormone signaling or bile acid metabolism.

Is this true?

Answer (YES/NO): NO